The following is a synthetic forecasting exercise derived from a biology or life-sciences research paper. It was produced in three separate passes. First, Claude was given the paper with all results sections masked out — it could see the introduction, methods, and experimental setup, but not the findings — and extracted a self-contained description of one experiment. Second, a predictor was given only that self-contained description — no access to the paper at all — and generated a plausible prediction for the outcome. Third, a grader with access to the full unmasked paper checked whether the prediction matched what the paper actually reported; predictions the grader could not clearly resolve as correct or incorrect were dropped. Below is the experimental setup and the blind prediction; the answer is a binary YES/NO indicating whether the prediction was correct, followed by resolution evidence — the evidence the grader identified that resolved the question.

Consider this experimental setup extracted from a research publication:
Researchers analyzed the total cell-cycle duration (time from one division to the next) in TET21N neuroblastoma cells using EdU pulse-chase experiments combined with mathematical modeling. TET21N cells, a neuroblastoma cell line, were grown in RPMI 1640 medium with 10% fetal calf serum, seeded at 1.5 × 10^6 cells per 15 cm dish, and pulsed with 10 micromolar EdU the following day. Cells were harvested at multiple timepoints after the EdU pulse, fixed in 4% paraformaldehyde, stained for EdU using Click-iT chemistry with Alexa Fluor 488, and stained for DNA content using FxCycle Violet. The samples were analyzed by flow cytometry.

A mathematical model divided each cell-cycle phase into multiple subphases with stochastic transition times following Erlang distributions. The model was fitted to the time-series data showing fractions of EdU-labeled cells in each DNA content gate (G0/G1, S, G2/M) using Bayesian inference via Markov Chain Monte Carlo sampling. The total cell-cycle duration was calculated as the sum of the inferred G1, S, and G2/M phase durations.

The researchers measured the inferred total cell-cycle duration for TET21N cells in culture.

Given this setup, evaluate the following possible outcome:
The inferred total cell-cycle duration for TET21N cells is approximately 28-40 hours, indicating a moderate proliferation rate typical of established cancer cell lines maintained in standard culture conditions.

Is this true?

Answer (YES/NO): NO